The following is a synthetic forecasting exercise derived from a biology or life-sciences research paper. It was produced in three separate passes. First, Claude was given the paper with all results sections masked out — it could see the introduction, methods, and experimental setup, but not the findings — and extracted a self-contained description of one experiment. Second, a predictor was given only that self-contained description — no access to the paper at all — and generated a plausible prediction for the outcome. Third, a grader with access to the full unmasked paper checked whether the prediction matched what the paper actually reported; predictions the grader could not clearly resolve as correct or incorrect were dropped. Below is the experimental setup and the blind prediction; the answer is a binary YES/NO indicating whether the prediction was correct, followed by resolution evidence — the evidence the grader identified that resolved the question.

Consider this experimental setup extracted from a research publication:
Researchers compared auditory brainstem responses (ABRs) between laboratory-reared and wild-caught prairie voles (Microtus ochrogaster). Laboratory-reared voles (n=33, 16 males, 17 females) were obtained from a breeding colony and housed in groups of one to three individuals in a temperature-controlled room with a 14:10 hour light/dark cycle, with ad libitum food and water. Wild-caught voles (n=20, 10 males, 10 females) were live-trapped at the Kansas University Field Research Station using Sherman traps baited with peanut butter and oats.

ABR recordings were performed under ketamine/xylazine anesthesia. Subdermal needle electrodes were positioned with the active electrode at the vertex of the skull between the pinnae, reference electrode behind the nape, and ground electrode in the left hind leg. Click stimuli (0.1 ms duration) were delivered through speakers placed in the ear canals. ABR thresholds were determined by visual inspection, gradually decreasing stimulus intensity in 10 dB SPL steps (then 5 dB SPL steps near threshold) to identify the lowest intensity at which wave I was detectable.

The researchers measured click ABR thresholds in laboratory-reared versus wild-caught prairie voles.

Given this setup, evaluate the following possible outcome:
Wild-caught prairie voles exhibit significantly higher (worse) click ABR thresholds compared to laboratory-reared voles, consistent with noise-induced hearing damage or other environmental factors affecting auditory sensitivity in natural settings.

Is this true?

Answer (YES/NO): NO